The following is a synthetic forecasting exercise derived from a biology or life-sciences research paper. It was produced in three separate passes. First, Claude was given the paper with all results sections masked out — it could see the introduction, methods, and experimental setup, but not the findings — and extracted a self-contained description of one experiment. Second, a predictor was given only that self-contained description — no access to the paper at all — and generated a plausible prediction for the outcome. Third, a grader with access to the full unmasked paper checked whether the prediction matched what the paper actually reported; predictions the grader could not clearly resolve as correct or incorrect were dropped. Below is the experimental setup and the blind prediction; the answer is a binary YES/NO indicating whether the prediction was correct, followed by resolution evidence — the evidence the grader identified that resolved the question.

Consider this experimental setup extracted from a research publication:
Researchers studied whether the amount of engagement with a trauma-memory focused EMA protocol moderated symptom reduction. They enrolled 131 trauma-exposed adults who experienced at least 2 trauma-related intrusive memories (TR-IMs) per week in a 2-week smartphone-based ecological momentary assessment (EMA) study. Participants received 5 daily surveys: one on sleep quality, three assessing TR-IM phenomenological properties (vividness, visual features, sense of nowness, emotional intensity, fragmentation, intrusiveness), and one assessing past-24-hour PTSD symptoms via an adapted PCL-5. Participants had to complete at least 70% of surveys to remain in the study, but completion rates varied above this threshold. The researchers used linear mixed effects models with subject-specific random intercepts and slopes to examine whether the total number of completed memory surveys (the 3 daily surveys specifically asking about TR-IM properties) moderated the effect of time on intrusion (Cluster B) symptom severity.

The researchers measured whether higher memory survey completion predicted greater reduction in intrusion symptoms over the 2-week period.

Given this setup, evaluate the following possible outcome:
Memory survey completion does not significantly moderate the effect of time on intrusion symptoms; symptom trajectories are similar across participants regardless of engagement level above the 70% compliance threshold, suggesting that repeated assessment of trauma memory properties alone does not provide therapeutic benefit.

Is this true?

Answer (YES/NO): NO